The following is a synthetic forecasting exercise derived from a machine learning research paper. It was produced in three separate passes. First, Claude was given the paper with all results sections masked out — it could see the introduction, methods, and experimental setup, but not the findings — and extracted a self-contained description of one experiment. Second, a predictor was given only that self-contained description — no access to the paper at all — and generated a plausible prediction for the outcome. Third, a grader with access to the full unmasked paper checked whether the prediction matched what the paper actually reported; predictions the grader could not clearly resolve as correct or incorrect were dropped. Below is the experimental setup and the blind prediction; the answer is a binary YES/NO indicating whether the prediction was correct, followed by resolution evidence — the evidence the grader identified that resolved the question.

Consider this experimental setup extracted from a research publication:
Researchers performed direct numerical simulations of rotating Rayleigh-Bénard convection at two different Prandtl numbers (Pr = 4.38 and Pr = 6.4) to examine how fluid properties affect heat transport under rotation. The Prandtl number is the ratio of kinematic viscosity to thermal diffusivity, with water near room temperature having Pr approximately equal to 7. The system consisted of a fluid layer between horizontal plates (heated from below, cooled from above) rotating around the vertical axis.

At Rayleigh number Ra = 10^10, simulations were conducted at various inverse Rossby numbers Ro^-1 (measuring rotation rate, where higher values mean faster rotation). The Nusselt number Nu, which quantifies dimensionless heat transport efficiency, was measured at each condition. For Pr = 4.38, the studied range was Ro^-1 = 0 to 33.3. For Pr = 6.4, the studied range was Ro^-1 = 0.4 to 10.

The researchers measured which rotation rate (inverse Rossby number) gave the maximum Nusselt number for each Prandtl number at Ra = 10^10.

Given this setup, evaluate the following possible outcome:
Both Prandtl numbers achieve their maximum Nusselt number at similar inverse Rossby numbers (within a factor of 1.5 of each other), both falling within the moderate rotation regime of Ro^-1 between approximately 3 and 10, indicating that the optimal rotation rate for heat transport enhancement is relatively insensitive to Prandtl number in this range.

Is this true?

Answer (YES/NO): NO